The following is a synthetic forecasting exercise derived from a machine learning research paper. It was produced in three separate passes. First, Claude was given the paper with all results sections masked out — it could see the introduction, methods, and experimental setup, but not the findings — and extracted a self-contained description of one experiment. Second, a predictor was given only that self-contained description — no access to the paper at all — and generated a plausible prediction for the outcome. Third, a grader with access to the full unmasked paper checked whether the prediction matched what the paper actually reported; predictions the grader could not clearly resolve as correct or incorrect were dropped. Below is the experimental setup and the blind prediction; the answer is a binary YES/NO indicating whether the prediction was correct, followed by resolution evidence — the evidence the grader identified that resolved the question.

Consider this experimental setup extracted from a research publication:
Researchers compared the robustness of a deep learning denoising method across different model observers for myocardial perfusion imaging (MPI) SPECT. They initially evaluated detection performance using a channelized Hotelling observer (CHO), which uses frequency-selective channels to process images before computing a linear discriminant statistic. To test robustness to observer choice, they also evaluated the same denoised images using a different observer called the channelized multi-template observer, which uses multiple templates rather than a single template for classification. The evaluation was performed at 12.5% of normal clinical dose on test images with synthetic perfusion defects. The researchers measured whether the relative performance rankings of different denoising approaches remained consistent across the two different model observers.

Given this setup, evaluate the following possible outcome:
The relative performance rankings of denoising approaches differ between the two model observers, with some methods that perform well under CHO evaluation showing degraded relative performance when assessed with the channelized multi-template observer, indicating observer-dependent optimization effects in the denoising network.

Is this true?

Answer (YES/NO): NO